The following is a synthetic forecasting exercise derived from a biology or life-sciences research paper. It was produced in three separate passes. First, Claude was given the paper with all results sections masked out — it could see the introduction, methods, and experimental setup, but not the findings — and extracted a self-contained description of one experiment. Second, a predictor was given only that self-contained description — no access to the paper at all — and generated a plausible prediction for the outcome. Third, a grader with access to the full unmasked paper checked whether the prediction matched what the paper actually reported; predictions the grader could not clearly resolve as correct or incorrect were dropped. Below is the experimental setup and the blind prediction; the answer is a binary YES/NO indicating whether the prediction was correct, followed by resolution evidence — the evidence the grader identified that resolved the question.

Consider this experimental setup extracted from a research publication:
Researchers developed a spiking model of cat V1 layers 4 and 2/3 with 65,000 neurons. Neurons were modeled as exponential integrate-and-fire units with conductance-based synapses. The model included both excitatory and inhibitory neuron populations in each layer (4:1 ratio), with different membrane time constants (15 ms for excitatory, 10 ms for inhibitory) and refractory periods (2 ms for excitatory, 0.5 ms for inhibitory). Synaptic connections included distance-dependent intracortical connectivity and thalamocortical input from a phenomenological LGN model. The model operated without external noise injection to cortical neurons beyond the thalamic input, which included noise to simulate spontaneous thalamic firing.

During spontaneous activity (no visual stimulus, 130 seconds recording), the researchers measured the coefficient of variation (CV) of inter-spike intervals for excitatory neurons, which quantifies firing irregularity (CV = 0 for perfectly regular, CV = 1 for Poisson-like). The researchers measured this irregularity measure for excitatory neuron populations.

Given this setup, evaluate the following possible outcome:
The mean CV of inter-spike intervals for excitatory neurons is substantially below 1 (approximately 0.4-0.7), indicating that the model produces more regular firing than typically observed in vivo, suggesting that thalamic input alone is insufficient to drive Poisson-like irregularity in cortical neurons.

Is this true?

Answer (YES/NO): NO